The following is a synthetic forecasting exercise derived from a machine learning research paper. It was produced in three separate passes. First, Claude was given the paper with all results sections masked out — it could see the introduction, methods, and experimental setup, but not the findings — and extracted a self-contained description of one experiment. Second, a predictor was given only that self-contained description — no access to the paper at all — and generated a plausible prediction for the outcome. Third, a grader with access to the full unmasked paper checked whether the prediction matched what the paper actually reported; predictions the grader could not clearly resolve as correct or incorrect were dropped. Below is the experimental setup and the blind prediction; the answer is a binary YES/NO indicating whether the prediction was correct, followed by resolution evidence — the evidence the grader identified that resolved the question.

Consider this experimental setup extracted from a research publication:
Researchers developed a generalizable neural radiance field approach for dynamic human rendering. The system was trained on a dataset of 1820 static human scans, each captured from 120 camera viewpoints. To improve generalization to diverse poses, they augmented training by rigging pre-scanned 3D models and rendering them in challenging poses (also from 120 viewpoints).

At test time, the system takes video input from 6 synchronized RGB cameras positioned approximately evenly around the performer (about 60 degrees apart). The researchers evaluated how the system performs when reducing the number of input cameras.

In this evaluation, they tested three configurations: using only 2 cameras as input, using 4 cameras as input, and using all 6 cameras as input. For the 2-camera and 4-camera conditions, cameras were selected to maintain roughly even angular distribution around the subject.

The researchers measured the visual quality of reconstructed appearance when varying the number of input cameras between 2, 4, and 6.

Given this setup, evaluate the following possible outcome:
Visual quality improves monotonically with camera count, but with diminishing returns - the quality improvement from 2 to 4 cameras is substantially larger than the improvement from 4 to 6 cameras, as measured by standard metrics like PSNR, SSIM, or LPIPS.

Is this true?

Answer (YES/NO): NO